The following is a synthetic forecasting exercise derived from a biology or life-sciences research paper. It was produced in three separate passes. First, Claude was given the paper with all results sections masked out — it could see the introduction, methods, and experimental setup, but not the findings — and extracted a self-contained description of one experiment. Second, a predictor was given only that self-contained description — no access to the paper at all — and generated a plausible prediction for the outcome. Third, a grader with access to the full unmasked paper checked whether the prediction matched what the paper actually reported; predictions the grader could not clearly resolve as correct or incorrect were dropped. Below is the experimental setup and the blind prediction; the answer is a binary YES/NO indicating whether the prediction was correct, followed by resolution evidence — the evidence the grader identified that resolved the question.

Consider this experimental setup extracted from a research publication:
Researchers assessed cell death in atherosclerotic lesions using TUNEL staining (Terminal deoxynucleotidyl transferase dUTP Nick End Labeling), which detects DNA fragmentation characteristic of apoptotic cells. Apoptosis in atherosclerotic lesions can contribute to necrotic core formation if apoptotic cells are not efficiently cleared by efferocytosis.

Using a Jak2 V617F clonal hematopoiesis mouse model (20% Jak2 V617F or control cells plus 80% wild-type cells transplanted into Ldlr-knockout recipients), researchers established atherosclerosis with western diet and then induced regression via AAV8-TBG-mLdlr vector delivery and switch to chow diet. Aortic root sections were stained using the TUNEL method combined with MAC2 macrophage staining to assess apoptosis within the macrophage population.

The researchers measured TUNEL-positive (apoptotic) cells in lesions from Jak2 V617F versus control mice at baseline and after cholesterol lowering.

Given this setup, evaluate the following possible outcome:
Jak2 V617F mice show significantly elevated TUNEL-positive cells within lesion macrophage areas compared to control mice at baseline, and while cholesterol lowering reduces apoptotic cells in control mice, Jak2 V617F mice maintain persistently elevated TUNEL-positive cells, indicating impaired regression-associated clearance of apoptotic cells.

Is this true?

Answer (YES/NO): NO